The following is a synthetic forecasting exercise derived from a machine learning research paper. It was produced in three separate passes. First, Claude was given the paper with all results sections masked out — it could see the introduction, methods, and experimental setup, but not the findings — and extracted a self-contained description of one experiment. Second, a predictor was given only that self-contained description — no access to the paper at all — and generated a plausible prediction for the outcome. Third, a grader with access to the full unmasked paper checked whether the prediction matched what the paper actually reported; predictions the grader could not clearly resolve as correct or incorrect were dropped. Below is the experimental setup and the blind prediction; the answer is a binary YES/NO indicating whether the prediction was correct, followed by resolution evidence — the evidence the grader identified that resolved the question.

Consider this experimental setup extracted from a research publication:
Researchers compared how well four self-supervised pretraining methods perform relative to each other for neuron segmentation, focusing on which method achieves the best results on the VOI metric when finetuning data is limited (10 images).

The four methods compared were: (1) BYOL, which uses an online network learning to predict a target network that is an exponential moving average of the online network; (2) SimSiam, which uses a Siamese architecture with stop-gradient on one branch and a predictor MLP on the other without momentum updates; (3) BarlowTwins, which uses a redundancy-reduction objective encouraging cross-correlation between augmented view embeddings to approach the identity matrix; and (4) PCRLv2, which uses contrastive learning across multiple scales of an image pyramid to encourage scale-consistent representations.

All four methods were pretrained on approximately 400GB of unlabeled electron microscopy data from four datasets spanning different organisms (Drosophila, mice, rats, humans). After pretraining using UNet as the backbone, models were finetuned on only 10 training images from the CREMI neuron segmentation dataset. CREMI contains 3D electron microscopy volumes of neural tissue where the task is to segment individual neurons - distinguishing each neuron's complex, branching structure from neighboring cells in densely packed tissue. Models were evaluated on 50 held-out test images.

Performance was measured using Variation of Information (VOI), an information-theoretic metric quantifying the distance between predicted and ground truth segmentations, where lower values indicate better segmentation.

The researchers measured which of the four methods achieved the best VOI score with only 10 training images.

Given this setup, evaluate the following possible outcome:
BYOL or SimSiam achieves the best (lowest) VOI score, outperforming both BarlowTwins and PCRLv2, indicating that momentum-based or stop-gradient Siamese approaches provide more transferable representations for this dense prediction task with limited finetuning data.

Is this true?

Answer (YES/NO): NO